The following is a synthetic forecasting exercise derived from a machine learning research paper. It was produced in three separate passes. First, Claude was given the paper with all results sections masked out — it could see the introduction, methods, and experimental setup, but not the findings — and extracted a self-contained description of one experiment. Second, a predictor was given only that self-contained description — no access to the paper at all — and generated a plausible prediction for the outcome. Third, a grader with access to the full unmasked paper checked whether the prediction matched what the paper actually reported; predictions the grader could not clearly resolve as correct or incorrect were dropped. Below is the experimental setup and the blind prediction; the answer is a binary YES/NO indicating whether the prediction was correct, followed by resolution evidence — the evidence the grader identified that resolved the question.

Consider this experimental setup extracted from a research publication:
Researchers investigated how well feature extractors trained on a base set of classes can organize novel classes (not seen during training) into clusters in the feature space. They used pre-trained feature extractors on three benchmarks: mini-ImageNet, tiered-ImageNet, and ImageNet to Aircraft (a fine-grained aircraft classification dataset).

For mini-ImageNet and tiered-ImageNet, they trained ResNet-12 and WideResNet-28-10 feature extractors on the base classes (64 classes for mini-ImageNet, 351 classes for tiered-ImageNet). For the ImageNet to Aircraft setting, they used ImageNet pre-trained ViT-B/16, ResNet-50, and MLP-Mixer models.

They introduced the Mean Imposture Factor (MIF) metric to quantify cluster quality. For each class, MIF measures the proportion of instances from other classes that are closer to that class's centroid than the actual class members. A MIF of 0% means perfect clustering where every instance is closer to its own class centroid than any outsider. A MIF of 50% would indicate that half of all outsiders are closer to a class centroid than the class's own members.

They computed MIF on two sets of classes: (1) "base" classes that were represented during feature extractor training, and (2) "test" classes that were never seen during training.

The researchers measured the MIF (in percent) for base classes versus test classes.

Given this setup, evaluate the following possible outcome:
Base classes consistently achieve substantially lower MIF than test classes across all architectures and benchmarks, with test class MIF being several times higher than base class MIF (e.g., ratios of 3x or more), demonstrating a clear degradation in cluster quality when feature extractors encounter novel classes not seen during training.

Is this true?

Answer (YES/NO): YES